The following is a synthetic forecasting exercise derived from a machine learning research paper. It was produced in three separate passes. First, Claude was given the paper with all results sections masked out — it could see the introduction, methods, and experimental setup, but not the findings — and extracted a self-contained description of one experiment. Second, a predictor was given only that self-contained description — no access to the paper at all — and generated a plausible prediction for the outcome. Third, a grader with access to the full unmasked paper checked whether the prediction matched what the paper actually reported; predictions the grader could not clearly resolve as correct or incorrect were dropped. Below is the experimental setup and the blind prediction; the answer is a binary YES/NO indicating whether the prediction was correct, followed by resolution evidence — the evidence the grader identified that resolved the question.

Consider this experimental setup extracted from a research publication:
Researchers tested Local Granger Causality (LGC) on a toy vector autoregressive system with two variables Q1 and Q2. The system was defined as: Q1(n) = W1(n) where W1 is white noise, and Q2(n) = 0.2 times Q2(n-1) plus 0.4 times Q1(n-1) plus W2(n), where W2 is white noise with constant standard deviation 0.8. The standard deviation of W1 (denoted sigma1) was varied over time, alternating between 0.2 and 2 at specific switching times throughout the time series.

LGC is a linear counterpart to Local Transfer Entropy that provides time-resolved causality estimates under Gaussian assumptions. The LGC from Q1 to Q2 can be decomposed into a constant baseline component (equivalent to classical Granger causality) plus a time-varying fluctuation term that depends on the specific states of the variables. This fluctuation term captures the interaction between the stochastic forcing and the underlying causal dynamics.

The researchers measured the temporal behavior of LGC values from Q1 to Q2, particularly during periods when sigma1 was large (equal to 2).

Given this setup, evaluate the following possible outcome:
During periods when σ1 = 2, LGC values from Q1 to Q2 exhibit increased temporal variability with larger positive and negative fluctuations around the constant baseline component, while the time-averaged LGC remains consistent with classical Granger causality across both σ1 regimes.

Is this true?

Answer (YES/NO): YES